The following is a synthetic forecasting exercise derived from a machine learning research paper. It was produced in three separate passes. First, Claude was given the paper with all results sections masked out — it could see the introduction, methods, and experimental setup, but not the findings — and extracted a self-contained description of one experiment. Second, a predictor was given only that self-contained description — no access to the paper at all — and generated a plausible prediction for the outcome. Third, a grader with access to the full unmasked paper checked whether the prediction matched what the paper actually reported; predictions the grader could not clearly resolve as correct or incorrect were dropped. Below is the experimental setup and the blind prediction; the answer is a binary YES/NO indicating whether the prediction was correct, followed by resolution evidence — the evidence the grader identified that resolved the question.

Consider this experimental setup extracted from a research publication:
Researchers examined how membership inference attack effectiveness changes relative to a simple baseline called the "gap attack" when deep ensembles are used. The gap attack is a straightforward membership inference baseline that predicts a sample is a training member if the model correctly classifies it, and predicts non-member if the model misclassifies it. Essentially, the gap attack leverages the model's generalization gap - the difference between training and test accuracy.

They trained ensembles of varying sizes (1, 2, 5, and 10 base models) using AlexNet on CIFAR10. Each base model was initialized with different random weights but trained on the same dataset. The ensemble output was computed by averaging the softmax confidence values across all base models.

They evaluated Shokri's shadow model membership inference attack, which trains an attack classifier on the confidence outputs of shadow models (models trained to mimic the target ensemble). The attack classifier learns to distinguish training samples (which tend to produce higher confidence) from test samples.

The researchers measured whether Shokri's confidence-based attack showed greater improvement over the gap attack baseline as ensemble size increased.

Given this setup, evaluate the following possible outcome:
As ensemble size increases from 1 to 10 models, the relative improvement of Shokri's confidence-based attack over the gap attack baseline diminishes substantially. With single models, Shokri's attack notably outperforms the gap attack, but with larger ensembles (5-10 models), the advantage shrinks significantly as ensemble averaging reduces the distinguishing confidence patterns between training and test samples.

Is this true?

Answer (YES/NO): NO